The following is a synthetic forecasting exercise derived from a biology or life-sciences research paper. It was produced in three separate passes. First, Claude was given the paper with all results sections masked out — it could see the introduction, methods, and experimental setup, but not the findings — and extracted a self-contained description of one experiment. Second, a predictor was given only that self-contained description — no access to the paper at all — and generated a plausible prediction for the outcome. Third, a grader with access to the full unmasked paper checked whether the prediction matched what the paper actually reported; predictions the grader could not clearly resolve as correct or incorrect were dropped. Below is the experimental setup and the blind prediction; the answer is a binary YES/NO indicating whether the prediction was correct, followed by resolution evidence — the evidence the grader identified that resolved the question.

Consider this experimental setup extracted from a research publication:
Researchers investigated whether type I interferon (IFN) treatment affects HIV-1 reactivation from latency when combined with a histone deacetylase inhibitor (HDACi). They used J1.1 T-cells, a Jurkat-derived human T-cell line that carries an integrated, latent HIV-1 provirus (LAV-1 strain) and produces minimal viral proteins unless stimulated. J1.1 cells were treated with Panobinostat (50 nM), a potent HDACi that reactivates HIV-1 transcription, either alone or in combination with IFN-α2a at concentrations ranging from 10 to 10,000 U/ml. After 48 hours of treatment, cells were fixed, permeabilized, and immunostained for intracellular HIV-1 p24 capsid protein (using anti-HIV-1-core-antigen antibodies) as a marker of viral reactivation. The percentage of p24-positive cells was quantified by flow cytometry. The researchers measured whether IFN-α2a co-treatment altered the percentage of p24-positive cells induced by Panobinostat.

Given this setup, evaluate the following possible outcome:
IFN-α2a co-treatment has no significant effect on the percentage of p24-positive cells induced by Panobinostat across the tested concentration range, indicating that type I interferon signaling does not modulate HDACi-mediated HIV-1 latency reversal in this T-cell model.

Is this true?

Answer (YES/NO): YES